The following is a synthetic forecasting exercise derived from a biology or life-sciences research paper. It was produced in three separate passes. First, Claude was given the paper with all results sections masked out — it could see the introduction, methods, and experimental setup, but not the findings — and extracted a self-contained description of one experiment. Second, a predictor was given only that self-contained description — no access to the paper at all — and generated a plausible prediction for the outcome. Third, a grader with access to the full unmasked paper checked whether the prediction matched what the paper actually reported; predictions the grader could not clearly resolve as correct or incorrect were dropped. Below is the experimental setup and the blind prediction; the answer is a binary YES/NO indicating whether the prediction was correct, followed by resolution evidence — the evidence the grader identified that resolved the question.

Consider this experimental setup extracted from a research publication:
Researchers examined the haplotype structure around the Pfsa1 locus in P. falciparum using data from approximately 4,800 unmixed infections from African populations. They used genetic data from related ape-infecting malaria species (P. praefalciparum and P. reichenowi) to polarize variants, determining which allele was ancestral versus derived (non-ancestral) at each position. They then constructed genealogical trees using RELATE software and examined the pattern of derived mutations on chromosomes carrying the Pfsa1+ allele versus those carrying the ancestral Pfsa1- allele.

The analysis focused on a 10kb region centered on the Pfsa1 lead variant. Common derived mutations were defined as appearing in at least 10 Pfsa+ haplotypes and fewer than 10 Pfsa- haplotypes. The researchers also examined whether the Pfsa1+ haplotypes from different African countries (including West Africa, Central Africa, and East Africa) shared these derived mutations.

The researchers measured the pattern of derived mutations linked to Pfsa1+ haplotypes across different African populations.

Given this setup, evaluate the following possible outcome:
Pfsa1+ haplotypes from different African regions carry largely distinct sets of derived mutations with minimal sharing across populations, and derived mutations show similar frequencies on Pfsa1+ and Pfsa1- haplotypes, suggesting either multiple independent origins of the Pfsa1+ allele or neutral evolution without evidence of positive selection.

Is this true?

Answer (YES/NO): NO